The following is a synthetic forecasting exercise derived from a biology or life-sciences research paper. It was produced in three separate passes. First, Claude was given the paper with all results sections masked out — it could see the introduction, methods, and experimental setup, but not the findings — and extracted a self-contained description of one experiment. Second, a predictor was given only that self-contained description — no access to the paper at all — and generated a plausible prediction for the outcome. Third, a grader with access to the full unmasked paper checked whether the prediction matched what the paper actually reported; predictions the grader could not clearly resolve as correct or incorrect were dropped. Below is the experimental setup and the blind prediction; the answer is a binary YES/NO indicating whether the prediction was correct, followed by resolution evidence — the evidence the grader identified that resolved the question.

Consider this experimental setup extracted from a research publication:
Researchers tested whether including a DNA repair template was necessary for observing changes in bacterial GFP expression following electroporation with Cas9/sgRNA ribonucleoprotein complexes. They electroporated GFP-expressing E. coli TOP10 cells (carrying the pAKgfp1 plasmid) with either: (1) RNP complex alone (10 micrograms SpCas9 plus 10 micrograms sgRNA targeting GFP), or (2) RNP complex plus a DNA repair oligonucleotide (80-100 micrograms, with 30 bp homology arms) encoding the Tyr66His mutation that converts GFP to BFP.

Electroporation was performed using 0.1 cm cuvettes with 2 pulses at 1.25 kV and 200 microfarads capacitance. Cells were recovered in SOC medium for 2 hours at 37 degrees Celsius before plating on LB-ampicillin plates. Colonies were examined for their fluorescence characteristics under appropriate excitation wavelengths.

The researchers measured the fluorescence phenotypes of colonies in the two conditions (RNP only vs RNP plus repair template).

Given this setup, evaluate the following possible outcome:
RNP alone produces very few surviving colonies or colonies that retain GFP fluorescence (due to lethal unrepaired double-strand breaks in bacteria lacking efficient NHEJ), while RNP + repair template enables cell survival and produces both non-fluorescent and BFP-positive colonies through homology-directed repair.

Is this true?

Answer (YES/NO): NO